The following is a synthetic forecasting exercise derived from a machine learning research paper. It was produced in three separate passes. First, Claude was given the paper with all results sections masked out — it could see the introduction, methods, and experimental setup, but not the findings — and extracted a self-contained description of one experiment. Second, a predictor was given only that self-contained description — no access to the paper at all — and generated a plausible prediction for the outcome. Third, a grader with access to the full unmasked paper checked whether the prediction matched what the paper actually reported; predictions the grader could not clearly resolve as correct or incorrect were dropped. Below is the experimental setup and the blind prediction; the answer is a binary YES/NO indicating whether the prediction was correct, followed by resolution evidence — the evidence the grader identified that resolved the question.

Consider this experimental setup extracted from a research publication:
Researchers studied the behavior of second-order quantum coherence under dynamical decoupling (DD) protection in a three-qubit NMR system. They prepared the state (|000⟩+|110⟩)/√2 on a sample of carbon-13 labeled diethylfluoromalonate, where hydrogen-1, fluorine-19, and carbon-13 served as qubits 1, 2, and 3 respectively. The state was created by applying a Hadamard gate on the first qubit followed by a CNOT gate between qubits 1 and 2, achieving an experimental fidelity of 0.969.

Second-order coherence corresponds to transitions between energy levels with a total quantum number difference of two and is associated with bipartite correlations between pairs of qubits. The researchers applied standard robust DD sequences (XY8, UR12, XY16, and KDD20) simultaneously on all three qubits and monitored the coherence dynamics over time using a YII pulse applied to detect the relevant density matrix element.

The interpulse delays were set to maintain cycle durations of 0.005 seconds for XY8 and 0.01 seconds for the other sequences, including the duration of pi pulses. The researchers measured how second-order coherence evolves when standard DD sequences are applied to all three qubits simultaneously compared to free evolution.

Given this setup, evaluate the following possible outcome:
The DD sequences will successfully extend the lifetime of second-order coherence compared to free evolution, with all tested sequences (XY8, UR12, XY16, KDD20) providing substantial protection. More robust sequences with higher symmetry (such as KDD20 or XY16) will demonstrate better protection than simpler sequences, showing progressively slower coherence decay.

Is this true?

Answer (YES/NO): NO